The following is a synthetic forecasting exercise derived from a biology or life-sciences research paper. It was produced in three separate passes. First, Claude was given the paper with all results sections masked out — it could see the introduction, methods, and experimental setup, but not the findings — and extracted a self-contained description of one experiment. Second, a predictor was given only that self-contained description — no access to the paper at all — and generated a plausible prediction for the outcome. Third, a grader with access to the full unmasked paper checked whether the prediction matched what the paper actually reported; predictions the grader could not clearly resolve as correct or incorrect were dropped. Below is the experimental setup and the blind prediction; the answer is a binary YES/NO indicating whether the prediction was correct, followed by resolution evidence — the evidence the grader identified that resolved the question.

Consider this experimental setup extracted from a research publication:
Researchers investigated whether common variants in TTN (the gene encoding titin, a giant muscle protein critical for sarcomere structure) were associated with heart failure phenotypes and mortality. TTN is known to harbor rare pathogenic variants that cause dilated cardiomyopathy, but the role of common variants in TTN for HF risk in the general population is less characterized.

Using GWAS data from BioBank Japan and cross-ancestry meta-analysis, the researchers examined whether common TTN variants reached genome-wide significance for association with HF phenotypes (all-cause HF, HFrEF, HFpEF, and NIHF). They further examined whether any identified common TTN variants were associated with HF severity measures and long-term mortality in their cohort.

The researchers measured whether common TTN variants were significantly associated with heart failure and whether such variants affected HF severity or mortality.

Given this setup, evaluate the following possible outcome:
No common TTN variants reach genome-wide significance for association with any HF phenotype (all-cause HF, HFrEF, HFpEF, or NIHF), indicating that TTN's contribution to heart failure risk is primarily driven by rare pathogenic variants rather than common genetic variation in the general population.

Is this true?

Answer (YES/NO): NO